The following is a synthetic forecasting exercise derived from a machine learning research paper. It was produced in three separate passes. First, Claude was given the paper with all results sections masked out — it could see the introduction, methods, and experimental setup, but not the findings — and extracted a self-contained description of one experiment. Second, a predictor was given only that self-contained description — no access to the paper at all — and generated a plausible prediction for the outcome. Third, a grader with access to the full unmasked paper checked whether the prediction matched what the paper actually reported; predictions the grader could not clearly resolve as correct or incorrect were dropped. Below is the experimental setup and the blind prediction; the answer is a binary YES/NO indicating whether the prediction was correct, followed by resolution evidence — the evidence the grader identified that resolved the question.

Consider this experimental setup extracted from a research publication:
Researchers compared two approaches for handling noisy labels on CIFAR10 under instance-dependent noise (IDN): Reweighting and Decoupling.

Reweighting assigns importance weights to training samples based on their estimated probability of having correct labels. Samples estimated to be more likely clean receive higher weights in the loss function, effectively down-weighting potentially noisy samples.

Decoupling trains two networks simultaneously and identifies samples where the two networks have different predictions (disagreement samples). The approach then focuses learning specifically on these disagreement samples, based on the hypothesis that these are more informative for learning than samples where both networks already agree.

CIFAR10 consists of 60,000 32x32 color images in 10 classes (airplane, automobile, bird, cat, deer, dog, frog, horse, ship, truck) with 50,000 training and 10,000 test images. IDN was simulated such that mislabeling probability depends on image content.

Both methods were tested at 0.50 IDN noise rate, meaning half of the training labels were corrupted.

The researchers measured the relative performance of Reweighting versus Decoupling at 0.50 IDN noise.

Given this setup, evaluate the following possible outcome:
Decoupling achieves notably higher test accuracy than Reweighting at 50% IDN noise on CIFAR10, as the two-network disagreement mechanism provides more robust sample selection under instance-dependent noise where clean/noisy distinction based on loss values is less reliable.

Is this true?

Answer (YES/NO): YES